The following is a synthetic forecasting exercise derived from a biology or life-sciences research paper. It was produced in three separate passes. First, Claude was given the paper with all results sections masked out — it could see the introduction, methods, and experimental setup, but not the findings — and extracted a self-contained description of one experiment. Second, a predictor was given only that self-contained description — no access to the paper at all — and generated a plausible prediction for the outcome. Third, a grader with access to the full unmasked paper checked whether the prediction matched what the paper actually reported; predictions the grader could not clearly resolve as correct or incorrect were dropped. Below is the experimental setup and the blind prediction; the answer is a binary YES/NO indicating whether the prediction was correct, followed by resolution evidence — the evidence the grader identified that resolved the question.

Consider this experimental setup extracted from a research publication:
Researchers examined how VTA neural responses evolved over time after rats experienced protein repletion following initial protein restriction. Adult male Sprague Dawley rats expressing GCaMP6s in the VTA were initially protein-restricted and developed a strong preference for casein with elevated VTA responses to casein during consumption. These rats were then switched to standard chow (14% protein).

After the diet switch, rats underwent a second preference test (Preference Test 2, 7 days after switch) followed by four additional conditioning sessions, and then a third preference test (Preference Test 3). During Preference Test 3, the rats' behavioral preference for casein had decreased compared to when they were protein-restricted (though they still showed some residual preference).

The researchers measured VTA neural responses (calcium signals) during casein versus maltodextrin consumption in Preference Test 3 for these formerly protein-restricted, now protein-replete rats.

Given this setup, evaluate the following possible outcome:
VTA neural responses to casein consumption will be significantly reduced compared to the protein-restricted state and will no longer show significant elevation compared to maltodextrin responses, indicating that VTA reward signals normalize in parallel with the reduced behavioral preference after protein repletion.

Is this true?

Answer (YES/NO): NO